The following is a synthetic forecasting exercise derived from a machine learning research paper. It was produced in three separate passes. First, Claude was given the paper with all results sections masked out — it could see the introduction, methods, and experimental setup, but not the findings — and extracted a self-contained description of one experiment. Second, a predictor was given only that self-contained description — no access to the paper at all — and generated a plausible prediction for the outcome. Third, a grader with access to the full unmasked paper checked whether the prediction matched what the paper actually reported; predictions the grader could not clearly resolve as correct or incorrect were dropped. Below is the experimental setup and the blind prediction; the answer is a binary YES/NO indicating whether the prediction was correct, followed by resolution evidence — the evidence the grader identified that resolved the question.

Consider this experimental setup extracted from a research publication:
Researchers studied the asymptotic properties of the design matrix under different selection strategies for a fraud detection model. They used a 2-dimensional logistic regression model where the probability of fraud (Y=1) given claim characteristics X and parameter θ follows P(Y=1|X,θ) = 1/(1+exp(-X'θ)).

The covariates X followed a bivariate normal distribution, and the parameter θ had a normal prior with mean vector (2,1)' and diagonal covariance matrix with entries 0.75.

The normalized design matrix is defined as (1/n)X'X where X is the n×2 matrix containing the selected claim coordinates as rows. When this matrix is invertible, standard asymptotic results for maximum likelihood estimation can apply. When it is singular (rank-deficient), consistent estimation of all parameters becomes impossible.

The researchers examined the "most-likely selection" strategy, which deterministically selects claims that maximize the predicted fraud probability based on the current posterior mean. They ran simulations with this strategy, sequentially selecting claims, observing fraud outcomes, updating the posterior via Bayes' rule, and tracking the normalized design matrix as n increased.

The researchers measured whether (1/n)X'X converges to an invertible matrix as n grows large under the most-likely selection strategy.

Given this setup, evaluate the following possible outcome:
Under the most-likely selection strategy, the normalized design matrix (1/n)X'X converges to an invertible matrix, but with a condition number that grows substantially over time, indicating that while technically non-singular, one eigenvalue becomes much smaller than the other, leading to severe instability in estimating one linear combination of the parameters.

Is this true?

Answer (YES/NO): NO